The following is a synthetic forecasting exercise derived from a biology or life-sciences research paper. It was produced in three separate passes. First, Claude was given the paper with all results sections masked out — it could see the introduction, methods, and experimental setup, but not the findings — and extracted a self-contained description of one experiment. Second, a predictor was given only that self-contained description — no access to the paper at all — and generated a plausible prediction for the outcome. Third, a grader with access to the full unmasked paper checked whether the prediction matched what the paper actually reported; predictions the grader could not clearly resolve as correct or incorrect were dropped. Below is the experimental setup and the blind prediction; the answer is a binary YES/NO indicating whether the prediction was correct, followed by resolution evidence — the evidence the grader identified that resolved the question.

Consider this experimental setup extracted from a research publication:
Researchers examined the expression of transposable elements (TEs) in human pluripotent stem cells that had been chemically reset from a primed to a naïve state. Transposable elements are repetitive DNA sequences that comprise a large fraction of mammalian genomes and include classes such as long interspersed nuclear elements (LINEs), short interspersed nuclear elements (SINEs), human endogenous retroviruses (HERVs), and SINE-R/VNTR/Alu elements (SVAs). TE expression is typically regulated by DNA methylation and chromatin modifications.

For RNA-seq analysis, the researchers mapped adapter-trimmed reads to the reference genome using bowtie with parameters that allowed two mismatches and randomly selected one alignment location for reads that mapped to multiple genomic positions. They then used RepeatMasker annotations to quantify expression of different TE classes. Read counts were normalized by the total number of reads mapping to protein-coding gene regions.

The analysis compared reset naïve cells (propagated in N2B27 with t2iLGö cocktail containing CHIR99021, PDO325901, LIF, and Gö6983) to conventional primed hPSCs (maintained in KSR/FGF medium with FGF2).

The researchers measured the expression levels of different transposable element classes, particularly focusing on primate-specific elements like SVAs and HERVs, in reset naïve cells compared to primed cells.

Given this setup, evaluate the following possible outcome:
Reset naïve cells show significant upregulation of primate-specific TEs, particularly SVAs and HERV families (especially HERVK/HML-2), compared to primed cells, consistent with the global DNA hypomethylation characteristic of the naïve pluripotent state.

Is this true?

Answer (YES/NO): YES